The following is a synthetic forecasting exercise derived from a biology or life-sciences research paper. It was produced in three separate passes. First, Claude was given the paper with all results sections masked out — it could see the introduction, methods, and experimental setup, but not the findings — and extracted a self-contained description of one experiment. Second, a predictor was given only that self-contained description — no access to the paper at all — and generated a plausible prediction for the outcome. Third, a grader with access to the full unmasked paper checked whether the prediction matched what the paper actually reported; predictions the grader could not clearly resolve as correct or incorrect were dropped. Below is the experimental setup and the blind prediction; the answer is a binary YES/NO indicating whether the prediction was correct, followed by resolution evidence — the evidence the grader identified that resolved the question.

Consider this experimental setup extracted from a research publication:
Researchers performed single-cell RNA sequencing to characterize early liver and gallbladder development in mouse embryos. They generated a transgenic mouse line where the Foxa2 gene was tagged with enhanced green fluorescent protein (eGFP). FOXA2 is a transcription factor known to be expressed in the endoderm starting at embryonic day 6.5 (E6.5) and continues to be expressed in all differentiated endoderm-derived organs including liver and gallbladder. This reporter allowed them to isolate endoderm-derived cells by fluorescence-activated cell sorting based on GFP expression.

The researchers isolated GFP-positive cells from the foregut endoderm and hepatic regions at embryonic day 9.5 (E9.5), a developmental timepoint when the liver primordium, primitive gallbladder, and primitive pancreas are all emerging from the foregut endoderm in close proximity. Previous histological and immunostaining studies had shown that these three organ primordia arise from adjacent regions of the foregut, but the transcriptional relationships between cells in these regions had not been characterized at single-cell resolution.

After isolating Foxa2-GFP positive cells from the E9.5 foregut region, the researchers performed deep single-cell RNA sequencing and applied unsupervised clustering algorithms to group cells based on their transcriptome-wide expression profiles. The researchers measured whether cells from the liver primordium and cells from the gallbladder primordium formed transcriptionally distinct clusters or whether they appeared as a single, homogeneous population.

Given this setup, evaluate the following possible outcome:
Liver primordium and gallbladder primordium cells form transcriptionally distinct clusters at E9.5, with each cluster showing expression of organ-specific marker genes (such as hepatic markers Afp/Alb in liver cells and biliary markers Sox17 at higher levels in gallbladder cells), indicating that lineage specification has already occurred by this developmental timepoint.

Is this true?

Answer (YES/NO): YES